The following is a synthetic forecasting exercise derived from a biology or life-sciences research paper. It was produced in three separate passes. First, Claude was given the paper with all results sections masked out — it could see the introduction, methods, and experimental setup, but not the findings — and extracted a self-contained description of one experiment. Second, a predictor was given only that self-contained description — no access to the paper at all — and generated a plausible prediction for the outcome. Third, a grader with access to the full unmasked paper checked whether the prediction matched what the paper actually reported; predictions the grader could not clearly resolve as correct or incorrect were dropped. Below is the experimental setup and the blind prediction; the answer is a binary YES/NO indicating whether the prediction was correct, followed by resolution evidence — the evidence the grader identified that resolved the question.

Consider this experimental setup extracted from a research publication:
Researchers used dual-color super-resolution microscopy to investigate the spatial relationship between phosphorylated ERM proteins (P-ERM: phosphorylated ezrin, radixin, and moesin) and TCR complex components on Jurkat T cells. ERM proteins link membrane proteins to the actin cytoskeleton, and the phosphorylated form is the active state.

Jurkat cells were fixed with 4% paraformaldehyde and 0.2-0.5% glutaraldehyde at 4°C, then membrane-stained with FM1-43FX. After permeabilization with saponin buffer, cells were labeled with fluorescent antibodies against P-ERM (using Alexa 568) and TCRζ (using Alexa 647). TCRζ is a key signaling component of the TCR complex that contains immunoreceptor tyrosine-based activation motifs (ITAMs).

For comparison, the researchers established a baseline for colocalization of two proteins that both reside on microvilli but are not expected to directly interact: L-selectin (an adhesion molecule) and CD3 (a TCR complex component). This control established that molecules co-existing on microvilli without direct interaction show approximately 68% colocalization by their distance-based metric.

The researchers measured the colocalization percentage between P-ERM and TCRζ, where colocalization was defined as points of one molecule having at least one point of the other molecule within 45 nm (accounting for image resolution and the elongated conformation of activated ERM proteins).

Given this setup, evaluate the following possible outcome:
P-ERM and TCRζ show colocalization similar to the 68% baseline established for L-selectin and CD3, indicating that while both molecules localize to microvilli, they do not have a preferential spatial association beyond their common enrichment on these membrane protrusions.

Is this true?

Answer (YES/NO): NO